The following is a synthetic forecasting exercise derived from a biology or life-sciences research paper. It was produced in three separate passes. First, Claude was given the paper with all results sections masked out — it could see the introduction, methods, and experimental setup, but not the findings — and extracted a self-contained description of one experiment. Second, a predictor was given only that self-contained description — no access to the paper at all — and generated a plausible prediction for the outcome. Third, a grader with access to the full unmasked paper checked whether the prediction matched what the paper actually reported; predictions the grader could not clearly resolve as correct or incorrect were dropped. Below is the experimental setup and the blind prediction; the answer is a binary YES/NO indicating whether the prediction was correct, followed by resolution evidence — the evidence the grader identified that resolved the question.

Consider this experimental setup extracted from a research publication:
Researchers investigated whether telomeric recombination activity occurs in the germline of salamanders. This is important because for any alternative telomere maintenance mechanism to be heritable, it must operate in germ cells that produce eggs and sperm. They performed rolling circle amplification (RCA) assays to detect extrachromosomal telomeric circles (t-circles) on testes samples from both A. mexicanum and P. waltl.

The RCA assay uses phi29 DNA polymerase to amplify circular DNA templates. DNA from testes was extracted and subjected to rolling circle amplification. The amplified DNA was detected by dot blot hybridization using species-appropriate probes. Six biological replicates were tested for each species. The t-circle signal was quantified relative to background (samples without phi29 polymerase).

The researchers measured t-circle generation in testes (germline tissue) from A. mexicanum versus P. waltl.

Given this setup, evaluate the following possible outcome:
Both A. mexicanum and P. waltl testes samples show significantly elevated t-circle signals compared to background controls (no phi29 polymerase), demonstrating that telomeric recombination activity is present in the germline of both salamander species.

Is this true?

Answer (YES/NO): NO